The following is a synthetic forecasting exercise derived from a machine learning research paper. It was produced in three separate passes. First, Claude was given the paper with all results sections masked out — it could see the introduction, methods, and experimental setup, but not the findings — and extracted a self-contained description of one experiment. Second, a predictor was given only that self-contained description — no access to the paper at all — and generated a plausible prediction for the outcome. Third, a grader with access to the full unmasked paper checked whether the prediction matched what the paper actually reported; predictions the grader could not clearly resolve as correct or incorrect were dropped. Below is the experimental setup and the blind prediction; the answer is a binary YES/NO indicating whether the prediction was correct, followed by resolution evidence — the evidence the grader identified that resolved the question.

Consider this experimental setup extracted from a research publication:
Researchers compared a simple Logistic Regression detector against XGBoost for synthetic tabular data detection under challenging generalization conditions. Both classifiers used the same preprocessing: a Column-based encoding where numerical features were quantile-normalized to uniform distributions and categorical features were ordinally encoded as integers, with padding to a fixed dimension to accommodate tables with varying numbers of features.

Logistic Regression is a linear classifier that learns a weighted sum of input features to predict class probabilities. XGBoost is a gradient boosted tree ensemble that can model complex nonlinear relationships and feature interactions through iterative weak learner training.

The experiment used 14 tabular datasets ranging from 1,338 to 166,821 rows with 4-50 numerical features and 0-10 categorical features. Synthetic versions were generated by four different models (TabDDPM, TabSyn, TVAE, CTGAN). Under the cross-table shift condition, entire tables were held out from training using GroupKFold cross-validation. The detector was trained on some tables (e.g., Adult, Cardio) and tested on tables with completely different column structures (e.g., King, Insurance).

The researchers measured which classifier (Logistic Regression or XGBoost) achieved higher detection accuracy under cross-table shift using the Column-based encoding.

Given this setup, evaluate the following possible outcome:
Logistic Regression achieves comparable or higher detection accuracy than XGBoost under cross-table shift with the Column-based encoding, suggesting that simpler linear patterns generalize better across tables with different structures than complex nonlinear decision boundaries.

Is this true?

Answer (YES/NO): YES